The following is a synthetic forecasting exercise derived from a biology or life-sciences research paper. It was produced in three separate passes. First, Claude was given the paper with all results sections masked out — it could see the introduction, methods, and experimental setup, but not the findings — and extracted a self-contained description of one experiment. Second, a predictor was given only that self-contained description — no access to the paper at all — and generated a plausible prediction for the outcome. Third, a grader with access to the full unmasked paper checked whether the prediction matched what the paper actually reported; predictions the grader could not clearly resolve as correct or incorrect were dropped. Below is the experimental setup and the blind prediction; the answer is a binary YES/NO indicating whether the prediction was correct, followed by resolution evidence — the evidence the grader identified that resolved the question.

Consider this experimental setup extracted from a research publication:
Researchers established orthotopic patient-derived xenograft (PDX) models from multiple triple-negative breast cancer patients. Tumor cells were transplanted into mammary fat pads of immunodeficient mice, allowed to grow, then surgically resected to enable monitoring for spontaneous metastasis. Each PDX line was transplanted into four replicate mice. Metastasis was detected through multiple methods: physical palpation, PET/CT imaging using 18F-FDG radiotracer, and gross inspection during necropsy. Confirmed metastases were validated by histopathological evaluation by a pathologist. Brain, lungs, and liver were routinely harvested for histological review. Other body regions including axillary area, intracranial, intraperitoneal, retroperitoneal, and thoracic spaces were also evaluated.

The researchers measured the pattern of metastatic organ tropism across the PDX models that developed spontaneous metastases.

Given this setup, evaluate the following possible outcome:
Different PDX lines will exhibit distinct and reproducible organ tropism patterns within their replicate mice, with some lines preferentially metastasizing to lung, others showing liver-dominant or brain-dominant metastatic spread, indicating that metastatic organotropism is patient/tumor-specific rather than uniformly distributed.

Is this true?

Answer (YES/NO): YES